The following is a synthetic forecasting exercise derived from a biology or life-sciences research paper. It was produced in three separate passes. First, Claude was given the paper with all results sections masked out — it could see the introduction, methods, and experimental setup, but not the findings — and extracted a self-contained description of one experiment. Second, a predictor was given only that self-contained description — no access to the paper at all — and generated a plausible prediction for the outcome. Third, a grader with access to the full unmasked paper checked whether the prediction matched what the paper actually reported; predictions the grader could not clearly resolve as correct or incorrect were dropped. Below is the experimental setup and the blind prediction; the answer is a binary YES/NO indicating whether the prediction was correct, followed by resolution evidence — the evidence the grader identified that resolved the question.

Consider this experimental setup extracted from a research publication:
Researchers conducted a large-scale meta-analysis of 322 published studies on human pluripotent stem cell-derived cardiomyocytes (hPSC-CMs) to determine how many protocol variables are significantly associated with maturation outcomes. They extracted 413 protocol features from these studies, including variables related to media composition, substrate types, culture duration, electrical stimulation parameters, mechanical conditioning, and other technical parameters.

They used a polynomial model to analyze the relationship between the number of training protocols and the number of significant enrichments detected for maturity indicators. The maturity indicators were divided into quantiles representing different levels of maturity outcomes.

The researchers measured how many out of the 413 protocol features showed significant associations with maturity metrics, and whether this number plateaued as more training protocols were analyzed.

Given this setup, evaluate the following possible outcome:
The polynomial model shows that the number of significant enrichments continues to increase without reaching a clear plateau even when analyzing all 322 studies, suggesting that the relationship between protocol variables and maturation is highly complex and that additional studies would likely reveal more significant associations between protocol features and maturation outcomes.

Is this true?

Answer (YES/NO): NO